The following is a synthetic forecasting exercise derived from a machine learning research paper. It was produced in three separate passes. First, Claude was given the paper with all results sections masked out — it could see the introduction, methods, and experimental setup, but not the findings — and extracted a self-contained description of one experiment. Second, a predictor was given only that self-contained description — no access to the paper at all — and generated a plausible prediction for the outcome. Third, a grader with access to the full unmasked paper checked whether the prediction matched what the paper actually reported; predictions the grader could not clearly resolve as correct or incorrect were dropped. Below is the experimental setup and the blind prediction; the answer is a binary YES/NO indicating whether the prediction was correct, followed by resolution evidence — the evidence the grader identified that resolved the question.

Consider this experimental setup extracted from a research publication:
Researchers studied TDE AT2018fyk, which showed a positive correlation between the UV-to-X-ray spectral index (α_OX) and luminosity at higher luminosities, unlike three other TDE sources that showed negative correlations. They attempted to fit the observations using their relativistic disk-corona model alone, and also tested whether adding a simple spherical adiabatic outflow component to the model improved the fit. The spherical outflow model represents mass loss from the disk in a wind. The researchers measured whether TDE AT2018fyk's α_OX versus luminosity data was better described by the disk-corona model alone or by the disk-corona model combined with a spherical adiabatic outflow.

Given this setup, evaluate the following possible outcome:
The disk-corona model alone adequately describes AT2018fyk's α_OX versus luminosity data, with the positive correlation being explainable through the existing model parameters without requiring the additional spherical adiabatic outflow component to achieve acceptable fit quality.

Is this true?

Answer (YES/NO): NO